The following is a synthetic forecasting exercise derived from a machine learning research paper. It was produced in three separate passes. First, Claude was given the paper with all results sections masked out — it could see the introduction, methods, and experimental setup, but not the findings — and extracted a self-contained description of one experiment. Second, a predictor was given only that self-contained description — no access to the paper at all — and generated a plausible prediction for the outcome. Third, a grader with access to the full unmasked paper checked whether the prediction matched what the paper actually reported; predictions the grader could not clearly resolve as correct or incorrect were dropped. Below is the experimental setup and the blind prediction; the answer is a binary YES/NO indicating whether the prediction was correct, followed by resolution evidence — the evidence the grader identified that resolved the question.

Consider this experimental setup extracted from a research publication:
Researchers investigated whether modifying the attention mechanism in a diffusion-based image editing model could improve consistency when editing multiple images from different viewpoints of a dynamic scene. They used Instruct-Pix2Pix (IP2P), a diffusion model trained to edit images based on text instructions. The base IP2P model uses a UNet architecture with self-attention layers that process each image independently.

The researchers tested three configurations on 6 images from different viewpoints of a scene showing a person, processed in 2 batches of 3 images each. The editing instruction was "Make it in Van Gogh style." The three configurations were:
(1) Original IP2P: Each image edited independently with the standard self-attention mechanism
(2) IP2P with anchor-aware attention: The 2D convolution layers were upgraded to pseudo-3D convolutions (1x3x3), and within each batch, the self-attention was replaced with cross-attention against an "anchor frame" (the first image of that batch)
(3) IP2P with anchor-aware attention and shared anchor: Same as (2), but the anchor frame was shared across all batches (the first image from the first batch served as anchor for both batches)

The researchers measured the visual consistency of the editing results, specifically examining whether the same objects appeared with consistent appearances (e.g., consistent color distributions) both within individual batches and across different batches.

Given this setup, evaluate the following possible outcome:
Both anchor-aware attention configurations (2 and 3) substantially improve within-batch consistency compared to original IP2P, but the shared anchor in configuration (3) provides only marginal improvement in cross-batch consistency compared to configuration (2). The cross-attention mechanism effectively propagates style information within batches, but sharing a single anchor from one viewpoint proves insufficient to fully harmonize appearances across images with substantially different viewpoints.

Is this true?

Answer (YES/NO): NO